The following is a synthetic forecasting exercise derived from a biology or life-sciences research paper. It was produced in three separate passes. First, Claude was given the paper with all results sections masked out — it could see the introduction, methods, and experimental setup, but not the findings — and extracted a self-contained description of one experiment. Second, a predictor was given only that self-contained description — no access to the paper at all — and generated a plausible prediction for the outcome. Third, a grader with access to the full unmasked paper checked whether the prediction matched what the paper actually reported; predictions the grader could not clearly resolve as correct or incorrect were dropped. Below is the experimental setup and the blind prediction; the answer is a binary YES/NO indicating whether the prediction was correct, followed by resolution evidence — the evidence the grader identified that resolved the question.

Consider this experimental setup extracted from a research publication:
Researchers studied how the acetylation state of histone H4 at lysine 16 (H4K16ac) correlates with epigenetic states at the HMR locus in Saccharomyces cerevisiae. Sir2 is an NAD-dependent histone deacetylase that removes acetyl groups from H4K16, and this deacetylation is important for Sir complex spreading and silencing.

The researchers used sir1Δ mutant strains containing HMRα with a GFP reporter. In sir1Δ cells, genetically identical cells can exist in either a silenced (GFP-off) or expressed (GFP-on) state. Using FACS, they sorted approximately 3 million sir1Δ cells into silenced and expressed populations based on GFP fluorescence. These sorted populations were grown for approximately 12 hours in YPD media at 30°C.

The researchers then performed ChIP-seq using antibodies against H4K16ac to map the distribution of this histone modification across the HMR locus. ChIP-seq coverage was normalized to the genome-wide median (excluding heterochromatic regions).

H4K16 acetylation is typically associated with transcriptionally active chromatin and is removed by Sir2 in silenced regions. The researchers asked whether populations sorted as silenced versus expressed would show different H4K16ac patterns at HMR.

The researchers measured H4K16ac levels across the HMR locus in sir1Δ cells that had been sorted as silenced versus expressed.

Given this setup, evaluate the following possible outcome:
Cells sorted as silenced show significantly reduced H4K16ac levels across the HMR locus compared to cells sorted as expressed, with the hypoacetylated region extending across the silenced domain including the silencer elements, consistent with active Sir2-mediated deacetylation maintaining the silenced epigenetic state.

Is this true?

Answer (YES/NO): YES